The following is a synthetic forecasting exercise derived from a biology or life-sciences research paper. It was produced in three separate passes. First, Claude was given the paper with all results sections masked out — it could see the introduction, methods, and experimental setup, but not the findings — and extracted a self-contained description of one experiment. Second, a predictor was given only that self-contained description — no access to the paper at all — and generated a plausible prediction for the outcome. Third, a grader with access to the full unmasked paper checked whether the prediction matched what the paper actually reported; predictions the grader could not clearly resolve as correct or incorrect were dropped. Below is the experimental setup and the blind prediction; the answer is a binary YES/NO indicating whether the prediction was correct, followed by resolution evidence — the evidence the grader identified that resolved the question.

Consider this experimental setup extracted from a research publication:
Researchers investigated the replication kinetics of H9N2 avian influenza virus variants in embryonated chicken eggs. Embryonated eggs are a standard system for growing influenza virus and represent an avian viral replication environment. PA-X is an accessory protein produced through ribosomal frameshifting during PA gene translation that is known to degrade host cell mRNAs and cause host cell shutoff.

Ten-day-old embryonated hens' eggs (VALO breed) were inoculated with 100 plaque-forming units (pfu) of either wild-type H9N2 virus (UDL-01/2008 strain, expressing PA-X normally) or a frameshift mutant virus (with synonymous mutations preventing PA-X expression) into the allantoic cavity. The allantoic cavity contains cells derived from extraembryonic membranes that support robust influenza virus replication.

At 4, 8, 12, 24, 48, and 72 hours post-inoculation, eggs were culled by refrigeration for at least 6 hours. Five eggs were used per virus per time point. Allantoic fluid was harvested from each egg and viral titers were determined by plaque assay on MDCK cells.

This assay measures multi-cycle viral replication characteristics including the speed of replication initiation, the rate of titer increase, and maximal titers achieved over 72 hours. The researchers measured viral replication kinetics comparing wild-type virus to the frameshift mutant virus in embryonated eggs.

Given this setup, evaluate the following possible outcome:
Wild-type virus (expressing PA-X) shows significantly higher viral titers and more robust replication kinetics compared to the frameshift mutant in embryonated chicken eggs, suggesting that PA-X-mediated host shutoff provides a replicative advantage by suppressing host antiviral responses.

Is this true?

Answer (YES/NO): NO